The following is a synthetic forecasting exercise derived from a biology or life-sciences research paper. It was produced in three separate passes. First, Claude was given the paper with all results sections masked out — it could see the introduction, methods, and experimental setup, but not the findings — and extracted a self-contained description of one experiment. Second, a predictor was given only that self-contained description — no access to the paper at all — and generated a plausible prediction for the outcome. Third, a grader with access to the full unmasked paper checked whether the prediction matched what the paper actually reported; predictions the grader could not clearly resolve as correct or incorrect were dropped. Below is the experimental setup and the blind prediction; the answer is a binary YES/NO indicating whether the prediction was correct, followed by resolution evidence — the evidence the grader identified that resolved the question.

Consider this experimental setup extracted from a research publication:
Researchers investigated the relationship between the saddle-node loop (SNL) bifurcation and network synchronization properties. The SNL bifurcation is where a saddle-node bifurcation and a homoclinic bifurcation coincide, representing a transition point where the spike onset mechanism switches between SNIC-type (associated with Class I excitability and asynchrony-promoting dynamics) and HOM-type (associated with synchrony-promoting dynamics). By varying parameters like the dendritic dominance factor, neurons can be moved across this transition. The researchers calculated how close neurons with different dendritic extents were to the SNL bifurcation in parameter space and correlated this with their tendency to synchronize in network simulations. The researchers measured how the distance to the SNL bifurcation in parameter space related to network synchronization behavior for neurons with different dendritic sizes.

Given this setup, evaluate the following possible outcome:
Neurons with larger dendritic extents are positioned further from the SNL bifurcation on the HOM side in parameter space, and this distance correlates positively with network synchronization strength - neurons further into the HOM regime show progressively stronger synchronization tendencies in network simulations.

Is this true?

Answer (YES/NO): NO